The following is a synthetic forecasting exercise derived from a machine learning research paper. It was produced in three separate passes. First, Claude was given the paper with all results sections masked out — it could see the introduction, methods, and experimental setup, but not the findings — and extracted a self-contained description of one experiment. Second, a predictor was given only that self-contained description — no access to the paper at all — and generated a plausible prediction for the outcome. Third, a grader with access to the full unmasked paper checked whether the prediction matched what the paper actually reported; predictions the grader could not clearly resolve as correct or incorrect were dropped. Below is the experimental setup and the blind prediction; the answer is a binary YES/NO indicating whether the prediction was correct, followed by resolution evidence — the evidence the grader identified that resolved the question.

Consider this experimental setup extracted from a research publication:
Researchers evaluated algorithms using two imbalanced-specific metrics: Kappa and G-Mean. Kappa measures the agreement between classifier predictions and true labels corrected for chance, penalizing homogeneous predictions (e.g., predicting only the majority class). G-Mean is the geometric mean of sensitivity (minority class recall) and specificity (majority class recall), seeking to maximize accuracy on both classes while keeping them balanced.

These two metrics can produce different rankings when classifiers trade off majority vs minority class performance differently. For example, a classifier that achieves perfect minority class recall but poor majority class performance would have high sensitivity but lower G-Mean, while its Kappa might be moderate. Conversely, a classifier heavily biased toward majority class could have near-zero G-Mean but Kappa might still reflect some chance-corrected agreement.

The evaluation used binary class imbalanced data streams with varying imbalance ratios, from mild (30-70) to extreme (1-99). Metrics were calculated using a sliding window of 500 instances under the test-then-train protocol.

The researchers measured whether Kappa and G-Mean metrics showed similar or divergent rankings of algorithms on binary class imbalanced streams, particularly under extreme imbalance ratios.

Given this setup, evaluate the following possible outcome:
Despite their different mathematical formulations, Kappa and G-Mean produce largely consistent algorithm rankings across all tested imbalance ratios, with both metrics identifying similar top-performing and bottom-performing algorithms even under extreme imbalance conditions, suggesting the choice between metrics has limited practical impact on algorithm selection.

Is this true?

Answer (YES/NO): NO